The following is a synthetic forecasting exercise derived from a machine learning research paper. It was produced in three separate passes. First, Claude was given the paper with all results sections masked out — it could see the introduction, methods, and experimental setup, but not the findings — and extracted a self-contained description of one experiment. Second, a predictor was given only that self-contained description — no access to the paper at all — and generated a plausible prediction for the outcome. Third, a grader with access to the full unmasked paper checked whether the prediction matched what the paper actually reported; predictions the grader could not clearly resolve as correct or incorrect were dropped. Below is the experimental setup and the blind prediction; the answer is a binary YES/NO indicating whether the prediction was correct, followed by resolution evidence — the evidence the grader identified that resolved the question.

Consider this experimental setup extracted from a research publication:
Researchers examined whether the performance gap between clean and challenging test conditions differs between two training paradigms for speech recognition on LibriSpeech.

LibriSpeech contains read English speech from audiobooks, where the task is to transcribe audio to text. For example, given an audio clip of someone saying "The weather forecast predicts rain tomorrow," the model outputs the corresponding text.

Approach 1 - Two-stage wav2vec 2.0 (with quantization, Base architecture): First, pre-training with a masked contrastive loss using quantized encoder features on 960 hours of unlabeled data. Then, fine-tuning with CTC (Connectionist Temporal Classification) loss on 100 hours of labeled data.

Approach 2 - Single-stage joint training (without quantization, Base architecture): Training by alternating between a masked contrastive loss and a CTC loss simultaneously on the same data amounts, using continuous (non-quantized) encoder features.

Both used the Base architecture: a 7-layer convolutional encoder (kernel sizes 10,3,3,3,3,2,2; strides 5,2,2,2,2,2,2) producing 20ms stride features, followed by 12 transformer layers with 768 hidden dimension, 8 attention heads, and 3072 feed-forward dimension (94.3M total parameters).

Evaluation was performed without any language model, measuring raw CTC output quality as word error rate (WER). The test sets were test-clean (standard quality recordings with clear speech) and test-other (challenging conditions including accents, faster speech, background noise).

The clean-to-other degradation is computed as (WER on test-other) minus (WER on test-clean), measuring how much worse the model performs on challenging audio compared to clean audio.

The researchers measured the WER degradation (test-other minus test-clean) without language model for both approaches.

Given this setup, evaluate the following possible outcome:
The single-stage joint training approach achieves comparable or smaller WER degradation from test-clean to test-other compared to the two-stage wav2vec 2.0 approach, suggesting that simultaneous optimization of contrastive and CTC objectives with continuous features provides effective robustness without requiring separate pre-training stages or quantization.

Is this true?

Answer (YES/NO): NO